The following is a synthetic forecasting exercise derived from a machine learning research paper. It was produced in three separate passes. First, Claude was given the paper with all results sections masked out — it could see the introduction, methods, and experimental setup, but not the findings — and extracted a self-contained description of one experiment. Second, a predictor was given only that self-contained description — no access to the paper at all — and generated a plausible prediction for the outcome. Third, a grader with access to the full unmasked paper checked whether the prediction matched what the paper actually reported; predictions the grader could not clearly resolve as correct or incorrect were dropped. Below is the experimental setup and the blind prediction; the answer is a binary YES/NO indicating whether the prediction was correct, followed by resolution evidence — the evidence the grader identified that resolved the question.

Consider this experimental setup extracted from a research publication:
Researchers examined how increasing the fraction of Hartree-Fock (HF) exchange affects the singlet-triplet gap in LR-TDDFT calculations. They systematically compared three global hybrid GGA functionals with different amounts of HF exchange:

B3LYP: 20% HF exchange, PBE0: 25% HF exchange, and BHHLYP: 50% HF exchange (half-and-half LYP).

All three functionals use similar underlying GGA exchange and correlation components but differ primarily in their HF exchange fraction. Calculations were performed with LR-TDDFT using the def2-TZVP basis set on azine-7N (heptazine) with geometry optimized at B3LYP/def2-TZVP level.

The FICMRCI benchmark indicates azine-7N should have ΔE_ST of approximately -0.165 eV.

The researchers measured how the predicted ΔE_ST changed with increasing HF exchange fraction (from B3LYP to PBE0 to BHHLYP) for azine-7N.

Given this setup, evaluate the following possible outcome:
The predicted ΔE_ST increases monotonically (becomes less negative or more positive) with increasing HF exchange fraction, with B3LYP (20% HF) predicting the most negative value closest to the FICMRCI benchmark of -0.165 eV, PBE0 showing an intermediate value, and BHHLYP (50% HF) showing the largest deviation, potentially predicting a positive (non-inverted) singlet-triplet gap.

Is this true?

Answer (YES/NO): NO